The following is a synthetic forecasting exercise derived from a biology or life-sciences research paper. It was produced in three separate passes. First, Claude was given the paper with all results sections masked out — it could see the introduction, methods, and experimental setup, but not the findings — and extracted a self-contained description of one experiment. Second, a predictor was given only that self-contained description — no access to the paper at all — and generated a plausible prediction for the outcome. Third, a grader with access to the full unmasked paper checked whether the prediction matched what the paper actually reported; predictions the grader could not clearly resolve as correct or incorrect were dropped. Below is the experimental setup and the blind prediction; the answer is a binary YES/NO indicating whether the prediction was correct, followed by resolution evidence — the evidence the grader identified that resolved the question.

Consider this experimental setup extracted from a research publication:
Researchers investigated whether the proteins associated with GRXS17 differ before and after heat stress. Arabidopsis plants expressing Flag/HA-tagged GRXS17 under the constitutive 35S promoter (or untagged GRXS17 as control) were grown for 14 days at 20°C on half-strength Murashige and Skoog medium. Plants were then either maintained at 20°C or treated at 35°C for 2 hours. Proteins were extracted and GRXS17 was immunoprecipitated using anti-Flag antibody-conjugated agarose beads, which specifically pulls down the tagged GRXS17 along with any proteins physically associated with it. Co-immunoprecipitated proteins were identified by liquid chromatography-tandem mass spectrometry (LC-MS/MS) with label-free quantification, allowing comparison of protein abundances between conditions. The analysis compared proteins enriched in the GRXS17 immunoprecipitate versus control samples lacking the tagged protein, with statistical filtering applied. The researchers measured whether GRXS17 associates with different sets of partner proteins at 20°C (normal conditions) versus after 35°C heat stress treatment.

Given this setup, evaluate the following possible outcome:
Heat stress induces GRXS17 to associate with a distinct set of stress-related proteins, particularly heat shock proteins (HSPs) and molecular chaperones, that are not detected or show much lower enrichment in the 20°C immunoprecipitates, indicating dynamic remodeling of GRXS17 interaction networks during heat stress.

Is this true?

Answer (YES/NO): NO